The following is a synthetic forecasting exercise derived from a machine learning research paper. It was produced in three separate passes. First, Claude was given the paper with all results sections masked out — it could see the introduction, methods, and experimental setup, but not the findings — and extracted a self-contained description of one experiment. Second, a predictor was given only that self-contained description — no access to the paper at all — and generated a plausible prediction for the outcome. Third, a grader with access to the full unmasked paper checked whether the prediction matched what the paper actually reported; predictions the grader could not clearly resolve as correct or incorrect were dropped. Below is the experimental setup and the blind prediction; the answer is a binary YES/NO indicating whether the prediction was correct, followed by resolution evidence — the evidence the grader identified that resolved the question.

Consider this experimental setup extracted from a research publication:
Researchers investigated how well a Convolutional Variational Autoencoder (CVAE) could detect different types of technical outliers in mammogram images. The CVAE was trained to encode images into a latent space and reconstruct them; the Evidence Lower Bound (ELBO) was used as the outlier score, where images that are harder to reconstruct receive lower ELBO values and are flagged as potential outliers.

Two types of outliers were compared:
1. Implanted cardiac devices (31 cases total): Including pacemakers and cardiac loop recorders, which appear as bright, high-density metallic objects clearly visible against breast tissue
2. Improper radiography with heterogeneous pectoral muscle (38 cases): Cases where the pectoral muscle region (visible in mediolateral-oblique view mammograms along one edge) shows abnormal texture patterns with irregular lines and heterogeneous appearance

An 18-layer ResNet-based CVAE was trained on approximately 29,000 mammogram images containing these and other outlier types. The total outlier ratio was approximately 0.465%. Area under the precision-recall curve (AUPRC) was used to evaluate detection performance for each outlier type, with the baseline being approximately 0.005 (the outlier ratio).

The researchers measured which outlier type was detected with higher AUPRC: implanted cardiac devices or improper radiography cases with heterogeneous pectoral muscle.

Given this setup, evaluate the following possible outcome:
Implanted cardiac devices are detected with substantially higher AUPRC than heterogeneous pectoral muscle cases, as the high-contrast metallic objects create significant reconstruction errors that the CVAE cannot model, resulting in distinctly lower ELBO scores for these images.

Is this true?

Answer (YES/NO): NO